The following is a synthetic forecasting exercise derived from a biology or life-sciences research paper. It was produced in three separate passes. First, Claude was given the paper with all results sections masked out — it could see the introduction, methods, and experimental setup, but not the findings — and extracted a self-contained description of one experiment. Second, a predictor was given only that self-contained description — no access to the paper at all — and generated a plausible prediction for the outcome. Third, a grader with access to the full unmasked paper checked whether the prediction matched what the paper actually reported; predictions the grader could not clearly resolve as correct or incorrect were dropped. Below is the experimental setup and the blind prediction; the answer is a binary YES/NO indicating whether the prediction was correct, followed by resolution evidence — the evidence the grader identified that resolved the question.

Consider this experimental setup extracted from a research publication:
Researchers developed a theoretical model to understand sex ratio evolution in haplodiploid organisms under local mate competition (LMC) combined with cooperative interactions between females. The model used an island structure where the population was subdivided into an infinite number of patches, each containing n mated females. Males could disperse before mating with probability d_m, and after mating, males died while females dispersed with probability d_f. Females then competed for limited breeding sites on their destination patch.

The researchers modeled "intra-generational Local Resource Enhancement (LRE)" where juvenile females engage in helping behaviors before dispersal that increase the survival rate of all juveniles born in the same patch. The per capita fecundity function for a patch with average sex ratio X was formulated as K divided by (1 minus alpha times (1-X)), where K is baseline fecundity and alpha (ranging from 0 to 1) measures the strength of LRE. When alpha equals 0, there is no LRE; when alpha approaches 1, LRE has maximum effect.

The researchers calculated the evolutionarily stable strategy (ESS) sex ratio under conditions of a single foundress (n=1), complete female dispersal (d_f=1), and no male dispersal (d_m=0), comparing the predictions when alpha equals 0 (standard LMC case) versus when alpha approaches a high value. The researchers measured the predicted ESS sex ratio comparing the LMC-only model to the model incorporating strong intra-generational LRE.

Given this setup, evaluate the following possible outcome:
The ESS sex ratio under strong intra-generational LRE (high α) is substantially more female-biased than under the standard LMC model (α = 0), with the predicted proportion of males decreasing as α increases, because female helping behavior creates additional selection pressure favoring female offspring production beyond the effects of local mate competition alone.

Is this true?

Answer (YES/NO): YES